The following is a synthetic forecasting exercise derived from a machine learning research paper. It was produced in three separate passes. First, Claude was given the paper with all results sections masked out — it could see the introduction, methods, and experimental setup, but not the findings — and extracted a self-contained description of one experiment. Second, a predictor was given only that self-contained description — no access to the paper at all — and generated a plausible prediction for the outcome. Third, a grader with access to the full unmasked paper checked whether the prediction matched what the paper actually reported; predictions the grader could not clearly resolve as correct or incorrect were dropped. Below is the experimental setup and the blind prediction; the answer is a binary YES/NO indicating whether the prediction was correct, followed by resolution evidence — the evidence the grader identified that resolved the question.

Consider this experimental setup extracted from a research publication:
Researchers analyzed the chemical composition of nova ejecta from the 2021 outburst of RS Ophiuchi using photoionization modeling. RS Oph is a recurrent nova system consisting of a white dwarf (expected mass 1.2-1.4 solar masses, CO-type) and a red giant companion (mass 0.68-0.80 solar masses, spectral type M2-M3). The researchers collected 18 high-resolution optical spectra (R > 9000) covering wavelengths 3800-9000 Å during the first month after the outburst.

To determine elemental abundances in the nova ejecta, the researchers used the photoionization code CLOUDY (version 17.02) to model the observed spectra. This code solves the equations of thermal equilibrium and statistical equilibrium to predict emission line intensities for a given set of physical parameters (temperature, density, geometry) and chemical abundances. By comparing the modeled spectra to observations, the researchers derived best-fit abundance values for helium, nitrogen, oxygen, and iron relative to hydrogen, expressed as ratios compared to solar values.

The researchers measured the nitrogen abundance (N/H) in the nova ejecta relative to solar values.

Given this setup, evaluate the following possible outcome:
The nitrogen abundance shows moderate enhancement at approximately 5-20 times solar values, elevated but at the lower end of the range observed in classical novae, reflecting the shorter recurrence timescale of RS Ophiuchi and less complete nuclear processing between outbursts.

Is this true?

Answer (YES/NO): NO